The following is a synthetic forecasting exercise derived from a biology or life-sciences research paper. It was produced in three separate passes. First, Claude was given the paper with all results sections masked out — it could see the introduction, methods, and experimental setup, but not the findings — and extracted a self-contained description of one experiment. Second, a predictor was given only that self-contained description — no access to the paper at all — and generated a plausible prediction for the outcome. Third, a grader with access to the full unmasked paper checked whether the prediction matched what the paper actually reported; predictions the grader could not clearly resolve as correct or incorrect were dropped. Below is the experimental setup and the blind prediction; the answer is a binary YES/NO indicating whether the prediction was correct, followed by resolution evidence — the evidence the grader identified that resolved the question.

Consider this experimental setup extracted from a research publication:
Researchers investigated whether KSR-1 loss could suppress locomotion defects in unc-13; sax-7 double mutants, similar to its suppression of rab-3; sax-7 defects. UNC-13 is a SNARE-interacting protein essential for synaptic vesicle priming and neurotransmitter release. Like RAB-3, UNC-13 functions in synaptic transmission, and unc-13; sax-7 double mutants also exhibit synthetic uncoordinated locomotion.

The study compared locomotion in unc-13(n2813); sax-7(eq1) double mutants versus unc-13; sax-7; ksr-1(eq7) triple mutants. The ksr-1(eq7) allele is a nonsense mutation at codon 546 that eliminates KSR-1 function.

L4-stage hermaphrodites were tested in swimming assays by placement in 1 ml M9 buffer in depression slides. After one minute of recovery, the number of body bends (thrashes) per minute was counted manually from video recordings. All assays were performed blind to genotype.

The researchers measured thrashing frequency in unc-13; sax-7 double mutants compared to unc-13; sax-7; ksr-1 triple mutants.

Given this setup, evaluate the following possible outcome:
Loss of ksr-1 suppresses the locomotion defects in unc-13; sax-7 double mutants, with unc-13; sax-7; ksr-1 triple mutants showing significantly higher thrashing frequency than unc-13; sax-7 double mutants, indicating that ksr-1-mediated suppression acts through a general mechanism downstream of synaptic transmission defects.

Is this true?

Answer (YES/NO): NO